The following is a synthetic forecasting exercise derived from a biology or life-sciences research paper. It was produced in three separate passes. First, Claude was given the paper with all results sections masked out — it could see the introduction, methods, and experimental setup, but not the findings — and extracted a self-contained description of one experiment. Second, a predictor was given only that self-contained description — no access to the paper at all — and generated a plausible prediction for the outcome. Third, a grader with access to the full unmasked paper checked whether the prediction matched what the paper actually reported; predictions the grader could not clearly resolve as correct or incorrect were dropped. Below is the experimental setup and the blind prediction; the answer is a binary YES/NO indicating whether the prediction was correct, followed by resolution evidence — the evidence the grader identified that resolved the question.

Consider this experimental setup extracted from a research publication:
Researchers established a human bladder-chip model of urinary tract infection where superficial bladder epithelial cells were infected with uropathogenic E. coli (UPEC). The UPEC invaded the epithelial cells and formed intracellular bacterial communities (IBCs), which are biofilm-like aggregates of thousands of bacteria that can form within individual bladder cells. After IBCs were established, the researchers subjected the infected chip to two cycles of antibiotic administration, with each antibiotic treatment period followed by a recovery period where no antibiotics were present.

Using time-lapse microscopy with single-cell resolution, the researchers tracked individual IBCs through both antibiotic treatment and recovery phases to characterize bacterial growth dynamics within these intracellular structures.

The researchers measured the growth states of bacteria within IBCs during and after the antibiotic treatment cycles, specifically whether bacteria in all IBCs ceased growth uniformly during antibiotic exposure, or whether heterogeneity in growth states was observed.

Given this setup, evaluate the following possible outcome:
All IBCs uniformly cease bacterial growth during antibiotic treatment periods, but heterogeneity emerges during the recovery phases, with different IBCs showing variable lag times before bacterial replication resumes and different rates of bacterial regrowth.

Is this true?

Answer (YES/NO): NO